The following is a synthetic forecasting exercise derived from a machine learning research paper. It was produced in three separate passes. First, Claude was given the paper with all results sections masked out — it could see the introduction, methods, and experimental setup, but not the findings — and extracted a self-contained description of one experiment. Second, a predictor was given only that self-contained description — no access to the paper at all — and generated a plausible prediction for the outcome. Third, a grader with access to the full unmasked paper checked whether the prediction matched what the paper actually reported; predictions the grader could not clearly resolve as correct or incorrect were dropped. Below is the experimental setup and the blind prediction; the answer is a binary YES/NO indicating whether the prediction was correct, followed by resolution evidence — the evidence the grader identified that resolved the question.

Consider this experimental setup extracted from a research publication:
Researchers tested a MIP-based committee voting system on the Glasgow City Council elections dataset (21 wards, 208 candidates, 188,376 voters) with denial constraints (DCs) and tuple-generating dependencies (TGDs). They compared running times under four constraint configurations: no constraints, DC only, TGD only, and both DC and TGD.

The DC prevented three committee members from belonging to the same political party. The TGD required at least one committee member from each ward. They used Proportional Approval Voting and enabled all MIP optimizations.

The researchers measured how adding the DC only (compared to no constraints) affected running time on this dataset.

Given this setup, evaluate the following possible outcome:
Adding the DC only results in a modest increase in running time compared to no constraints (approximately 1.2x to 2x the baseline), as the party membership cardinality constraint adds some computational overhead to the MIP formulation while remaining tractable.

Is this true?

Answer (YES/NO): NO